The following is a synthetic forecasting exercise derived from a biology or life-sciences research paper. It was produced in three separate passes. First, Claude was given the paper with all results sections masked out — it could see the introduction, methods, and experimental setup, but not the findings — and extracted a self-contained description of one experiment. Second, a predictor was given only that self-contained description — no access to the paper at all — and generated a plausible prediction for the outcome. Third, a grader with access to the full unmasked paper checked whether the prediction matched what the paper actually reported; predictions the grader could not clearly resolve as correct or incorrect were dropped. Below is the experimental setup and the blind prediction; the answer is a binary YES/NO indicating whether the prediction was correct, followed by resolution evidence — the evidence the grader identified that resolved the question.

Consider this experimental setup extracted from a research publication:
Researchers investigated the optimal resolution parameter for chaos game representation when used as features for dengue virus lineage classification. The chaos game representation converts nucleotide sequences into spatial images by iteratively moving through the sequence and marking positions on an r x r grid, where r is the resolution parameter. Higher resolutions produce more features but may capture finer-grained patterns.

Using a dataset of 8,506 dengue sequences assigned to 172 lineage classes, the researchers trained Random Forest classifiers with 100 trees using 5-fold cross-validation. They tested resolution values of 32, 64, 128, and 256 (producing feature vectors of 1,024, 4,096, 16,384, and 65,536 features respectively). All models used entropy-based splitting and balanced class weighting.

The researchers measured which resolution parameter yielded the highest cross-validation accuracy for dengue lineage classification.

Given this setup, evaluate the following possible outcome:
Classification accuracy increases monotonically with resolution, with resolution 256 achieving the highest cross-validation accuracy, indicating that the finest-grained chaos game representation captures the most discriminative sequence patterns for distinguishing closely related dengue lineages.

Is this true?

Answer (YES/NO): NO